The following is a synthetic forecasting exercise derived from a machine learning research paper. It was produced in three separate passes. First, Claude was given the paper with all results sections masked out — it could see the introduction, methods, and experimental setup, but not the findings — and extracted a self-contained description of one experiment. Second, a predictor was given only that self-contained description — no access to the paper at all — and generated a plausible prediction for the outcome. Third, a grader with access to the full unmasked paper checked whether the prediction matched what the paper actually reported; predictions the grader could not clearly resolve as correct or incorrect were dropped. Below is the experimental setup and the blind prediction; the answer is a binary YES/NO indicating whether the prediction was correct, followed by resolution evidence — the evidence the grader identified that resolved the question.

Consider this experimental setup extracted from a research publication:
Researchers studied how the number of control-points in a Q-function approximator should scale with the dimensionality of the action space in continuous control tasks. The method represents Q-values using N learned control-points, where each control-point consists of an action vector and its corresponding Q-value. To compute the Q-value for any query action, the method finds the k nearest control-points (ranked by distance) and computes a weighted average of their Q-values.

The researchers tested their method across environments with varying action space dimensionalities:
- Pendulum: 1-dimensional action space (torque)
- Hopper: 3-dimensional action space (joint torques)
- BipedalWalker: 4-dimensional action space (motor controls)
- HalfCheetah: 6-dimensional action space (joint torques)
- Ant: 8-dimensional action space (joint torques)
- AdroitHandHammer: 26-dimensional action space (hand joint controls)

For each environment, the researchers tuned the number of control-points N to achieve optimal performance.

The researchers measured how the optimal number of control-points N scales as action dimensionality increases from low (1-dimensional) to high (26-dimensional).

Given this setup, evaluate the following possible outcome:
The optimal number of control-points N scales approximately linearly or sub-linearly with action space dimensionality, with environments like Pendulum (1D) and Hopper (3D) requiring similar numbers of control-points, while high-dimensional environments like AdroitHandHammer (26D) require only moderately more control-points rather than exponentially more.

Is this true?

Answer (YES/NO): NO